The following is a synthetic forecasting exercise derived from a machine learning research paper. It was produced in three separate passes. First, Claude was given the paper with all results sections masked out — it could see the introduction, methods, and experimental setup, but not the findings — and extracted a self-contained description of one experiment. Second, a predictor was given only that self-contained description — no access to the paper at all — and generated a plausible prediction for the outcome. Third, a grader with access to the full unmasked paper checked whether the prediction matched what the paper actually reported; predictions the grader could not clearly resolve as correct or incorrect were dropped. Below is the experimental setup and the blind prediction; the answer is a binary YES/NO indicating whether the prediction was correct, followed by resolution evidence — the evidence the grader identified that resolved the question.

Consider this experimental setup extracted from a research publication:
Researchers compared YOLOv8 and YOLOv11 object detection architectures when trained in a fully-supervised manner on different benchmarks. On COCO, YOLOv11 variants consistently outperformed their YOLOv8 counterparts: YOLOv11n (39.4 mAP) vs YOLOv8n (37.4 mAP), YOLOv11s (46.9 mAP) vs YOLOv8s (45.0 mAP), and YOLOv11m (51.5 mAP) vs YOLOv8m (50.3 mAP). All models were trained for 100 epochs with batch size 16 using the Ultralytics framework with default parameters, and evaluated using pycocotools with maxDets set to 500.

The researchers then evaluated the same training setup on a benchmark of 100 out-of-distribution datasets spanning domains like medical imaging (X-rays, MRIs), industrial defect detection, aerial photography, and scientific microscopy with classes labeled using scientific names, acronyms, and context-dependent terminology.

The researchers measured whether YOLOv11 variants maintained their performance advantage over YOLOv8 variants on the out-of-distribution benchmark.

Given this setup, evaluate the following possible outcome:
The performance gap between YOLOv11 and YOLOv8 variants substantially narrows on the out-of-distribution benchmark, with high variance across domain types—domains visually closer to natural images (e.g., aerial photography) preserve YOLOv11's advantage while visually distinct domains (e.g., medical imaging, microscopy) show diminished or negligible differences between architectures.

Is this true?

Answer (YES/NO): NO